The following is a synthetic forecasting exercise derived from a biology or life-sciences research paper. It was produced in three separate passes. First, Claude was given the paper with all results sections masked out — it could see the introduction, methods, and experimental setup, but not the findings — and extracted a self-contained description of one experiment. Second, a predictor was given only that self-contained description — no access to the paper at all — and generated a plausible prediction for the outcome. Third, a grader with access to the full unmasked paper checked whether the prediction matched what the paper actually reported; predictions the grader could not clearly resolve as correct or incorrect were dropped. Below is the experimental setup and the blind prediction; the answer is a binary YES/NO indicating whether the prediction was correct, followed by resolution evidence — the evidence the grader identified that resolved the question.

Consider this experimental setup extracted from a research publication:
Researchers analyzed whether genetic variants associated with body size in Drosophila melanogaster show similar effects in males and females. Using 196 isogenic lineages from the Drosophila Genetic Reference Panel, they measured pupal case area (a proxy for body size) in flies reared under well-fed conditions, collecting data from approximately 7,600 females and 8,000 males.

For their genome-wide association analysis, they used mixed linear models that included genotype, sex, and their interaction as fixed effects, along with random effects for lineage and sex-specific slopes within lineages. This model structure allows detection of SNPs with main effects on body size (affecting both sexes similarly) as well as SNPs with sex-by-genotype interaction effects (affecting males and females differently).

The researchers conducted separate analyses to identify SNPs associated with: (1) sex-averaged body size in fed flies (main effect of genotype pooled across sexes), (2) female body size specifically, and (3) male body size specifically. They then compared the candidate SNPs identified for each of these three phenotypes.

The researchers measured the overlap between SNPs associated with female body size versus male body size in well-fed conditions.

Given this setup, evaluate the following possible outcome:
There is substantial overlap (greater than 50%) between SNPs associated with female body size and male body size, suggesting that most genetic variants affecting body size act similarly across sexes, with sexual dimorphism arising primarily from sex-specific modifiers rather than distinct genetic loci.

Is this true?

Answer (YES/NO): NO